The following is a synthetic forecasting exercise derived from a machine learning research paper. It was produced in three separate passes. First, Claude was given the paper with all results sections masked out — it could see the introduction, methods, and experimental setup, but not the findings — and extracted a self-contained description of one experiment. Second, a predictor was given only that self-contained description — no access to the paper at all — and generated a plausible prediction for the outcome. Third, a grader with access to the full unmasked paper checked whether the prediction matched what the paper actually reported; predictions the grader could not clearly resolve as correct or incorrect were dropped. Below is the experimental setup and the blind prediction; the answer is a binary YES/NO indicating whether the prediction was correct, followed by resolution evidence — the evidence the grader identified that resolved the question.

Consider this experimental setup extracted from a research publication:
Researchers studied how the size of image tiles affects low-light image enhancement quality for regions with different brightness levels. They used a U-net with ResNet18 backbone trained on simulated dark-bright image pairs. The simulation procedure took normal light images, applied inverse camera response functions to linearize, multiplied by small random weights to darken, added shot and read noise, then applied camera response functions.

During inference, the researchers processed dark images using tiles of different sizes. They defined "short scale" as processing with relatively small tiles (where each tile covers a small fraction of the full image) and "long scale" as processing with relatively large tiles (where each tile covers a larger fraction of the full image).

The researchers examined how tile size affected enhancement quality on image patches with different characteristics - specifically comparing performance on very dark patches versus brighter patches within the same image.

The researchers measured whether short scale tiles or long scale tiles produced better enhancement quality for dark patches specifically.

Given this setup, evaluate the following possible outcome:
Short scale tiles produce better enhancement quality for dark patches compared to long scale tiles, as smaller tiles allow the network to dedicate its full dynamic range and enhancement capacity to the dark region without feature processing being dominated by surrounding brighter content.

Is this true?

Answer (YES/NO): NO